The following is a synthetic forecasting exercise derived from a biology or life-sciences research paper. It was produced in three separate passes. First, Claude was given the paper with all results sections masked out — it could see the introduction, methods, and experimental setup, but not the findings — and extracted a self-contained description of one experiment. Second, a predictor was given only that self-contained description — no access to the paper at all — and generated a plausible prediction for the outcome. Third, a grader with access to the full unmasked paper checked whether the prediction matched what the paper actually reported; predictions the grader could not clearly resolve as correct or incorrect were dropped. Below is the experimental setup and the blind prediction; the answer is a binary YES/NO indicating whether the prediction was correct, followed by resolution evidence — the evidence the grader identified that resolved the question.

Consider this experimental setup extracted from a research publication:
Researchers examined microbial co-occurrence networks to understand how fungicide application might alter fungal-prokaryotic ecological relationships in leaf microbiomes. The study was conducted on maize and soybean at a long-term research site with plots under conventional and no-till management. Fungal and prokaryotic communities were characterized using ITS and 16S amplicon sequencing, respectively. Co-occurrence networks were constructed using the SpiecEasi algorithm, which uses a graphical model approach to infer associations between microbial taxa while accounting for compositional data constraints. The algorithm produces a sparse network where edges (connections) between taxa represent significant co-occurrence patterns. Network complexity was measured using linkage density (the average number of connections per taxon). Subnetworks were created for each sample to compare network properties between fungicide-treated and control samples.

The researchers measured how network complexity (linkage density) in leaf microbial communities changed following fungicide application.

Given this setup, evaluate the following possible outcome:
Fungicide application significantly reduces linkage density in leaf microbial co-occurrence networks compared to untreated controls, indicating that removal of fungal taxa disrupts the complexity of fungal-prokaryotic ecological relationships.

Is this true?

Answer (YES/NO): NO